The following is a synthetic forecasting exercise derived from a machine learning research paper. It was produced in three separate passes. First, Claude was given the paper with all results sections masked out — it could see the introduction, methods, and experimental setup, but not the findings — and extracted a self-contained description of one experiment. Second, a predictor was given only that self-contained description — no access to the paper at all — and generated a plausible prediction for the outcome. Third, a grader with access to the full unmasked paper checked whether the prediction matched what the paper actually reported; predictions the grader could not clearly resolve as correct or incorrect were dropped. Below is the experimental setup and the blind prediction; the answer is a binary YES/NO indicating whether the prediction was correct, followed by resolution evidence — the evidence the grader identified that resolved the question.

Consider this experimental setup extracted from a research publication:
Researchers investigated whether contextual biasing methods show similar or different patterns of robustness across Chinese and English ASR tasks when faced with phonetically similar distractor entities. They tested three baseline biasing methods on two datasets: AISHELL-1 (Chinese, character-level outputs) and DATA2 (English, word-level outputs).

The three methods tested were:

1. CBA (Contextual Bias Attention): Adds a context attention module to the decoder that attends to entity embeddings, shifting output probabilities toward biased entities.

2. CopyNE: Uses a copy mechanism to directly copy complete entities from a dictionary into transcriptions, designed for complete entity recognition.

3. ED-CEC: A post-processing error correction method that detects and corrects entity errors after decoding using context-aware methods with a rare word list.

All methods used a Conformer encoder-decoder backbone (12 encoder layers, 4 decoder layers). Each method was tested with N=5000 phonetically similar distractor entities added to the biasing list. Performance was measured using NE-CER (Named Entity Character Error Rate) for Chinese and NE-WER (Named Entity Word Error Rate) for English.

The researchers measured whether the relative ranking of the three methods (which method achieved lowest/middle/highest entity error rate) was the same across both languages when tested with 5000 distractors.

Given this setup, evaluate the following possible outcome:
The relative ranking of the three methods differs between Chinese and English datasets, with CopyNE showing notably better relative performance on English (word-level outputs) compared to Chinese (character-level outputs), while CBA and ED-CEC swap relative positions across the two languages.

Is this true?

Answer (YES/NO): NO